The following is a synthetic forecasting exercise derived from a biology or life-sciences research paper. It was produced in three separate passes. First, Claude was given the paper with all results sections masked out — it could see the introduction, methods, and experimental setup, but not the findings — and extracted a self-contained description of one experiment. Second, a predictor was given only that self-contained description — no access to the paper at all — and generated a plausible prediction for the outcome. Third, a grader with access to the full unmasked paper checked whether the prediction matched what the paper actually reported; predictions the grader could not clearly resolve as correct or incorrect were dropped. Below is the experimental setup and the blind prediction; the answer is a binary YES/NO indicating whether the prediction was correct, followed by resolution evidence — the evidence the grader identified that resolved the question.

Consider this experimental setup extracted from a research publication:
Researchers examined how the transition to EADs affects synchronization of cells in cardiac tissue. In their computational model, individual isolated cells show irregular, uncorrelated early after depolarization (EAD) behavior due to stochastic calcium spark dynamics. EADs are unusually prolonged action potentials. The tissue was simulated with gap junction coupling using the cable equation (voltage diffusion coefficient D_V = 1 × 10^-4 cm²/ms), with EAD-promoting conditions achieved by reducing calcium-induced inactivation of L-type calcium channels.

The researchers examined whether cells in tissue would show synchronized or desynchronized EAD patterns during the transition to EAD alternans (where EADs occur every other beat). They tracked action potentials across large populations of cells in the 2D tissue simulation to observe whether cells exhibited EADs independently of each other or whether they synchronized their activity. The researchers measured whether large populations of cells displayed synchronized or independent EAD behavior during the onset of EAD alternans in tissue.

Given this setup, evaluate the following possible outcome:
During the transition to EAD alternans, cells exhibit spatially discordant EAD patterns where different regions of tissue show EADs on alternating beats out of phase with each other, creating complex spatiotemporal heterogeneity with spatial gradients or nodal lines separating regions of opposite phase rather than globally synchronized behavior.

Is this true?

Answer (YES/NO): YES